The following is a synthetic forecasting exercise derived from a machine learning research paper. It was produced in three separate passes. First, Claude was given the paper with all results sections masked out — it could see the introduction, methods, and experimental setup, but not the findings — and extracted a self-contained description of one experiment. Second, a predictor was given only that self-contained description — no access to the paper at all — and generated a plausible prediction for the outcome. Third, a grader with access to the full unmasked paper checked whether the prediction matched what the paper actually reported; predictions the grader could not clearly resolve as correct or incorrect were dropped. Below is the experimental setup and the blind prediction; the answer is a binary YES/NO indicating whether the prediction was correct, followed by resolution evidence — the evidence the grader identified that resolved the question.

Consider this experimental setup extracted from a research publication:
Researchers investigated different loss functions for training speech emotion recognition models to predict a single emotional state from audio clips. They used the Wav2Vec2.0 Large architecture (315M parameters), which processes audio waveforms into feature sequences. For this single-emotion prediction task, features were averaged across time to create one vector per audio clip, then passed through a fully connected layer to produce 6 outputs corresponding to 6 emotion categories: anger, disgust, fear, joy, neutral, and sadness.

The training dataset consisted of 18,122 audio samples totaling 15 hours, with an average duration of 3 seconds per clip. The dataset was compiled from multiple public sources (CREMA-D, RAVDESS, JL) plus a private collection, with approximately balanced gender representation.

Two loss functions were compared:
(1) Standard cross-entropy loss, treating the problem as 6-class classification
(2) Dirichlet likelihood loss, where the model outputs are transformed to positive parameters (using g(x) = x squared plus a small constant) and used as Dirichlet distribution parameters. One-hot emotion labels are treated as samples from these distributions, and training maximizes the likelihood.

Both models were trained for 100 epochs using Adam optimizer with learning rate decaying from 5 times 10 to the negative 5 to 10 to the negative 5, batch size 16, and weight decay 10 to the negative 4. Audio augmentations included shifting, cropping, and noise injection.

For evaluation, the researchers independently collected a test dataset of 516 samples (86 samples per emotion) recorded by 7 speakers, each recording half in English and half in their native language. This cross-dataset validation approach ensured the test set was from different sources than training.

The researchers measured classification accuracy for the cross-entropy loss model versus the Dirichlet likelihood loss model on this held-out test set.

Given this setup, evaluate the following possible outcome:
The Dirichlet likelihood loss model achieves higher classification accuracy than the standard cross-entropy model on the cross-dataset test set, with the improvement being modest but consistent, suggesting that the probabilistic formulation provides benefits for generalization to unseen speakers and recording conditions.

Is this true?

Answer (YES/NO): NO